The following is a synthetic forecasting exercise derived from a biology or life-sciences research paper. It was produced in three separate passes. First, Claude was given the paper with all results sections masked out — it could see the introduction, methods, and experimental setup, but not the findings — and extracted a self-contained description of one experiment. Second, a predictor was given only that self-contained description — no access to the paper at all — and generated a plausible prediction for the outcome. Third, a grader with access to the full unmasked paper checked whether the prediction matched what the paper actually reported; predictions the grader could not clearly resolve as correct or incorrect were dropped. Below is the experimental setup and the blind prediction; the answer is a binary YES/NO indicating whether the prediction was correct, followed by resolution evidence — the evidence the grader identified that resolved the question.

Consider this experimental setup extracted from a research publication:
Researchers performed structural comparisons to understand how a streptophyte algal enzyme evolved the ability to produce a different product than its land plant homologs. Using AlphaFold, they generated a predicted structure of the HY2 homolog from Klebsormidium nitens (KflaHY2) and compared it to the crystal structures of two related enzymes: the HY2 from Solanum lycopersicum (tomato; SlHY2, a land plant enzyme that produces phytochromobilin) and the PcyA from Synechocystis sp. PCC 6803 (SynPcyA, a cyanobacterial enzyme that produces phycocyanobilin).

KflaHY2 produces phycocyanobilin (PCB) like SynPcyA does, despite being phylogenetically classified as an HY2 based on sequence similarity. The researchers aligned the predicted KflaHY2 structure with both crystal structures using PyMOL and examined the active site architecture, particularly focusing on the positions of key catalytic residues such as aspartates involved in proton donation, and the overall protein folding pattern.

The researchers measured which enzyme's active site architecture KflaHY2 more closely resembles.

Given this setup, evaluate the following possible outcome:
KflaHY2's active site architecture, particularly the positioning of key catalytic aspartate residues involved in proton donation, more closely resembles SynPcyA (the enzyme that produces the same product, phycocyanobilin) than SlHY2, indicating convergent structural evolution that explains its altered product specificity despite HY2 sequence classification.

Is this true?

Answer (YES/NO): NO